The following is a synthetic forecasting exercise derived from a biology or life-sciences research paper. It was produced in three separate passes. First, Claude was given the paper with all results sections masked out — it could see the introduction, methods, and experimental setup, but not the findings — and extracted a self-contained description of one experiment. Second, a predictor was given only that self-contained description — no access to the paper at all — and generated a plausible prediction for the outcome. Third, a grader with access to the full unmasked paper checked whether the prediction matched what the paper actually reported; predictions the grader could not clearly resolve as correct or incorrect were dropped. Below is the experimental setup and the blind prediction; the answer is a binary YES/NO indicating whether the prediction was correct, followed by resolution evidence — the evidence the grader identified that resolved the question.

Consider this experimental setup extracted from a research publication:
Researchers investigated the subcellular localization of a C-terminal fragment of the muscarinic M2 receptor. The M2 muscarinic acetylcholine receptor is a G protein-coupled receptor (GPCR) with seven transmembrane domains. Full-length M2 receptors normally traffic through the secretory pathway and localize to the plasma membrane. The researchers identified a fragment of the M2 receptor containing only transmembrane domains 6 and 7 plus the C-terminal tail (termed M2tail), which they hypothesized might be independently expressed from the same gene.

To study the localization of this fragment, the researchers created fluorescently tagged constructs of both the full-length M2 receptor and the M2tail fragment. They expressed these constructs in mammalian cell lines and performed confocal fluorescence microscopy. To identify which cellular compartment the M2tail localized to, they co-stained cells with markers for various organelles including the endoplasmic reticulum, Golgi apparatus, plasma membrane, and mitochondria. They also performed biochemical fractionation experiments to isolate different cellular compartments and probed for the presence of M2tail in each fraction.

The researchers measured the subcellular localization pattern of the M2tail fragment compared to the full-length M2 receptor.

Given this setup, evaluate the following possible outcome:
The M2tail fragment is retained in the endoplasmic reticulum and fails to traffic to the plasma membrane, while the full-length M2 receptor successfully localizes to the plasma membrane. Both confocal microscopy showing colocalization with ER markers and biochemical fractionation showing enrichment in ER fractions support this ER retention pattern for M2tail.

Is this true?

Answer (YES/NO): NO